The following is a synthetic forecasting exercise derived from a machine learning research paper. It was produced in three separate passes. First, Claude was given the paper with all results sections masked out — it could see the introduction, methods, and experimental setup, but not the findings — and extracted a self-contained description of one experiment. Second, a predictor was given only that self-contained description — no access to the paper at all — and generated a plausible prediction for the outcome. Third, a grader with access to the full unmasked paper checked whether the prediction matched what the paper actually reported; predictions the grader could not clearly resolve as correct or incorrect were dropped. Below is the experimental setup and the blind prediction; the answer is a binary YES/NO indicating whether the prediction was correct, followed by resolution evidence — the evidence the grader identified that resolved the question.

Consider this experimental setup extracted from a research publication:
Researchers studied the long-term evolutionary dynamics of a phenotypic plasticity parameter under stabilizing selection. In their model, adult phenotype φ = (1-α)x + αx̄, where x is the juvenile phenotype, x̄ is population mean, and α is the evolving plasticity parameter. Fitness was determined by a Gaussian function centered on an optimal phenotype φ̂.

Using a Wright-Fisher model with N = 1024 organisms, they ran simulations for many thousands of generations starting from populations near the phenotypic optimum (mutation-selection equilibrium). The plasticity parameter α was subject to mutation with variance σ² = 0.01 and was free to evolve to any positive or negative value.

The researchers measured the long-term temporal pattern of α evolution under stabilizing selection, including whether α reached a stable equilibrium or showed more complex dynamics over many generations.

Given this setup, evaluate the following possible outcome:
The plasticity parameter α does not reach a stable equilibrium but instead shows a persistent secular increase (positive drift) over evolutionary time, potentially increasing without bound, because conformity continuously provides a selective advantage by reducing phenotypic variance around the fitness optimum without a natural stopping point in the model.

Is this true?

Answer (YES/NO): NO